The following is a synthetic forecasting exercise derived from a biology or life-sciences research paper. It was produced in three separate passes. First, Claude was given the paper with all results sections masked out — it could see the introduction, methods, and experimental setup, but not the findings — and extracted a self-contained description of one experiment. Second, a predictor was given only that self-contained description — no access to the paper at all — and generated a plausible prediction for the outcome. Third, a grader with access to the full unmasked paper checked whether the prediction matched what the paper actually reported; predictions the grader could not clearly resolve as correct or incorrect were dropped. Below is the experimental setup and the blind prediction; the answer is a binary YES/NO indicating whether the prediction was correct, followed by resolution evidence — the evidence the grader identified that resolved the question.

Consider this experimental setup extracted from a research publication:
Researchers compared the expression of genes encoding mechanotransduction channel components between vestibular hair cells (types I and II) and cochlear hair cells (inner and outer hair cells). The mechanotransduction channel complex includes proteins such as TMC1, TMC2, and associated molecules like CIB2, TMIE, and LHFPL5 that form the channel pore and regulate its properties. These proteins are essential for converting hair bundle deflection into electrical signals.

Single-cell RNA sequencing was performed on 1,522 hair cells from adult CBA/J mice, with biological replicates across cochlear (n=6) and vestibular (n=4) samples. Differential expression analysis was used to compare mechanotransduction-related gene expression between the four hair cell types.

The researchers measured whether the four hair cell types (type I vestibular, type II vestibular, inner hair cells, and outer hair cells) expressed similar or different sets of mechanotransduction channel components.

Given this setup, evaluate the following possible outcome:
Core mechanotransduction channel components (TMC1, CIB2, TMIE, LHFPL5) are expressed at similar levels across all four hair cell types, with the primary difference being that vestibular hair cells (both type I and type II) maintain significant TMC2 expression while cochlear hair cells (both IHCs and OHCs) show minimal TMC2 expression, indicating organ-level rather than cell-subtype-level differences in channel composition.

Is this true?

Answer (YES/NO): NO